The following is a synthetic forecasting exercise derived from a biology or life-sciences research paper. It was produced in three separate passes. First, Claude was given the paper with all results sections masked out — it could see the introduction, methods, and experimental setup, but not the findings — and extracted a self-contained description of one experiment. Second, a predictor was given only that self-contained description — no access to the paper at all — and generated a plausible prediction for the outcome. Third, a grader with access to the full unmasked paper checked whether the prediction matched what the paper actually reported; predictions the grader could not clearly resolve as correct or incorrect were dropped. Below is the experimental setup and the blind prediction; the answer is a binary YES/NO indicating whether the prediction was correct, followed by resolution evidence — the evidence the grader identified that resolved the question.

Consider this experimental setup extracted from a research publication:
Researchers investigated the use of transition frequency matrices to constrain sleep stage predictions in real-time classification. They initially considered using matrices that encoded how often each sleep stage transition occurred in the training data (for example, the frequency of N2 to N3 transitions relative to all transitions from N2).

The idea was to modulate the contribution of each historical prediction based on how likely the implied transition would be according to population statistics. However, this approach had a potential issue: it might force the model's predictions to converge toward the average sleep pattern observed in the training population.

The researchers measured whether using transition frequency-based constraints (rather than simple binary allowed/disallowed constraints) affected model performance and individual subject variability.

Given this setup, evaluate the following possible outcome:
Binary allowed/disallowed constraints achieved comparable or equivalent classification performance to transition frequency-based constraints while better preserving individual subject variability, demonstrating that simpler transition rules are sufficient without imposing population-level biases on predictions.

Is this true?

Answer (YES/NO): NO